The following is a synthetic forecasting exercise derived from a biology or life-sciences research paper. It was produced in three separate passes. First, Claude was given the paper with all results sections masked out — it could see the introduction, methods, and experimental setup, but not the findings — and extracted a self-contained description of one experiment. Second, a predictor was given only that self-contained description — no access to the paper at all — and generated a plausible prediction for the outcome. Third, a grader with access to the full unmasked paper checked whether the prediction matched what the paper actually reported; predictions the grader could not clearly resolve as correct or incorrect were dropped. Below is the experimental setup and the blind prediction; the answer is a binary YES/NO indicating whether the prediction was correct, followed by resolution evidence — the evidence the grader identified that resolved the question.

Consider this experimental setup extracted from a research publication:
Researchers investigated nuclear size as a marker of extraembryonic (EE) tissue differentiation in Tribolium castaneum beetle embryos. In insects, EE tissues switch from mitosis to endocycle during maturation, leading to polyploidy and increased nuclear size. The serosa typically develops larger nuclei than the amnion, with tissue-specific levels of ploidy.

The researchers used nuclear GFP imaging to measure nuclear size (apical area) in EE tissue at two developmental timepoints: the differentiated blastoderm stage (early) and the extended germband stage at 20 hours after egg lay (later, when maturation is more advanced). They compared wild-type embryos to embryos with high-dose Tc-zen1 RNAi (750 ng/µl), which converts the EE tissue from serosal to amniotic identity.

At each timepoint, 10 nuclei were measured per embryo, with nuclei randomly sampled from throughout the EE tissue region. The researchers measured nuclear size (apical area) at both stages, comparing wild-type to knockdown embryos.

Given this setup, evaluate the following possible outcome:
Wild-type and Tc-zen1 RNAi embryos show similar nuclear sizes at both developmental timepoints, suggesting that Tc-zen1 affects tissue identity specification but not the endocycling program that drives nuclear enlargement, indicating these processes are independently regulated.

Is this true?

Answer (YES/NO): NO